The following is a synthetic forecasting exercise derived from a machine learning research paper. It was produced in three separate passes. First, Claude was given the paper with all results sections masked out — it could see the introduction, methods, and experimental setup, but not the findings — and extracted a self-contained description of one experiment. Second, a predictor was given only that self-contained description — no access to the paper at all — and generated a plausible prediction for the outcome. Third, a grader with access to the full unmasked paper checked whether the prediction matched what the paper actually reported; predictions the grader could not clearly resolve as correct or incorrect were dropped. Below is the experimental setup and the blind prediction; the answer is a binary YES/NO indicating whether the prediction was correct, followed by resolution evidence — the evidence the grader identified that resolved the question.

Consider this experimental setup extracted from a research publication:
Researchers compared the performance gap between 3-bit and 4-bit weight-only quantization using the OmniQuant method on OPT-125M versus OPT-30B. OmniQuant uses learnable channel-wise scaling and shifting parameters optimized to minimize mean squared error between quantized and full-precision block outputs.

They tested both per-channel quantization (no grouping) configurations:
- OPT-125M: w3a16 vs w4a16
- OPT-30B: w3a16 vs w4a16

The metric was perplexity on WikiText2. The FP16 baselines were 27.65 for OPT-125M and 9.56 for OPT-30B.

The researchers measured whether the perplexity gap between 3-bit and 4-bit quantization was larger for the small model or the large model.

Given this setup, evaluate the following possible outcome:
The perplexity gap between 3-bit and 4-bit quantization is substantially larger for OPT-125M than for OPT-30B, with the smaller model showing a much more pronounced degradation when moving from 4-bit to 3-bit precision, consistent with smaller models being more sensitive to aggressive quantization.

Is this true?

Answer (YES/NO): YES